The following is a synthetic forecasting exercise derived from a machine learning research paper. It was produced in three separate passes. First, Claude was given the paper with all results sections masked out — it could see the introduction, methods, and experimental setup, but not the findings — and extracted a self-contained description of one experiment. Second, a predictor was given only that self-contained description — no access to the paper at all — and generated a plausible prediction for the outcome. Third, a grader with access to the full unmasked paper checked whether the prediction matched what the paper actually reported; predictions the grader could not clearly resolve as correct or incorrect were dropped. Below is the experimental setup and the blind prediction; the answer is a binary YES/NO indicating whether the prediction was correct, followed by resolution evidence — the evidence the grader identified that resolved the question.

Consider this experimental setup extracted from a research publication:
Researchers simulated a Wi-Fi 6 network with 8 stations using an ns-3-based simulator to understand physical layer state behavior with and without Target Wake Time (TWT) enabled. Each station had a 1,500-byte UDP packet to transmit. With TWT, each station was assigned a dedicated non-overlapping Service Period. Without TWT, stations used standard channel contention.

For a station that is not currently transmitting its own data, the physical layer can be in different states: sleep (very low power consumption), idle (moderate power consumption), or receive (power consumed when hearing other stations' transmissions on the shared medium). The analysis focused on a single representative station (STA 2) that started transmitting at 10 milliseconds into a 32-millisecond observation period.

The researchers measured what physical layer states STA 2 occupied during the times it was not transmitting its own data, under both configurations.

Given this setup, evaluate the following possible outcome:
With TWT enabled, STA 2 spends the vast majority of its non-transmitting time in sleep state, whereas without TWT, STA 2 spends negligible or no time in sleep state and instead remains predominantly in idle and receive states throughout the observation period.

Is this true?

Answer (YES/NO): YES